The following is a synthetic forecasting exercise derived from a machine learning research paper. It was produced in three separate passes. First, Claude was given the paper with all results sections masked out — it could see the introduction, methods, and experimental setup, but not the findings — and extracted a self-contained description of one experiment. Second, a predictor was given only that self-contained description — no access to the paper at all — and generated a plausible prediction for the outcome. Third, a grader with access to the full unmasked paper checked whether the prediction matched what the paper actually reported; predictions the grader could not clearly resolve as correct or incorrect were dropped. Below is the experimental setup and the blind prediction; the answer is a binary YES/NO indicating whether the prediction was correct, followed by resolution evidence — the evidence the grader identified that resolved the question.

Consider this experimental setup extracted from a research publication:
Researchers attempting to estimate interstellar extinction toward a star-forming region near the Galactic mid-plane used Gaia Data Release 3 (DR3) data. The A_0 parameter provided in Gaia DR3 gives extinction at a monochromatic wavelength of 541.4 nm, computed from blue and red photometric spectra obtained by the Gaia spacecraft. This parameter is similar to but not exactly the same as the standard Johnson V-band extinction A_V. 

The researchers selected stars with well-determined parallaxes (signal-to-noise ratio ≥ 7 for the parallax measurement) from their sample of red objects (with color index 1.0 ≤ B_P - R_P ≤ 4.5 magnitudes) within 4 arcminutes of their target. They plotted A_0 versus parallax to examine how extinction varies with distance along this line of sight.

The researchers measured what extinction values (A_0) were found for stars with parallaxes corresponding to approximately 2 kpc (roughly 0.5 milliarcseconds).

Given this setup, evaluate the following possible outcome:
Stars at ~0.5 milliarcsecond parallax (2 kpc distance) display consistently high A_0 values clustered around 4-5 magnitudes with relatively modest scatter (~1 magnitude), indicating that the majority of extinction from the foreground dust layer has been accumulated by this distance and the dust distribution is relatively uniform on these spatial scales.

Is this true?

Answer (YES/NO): NO